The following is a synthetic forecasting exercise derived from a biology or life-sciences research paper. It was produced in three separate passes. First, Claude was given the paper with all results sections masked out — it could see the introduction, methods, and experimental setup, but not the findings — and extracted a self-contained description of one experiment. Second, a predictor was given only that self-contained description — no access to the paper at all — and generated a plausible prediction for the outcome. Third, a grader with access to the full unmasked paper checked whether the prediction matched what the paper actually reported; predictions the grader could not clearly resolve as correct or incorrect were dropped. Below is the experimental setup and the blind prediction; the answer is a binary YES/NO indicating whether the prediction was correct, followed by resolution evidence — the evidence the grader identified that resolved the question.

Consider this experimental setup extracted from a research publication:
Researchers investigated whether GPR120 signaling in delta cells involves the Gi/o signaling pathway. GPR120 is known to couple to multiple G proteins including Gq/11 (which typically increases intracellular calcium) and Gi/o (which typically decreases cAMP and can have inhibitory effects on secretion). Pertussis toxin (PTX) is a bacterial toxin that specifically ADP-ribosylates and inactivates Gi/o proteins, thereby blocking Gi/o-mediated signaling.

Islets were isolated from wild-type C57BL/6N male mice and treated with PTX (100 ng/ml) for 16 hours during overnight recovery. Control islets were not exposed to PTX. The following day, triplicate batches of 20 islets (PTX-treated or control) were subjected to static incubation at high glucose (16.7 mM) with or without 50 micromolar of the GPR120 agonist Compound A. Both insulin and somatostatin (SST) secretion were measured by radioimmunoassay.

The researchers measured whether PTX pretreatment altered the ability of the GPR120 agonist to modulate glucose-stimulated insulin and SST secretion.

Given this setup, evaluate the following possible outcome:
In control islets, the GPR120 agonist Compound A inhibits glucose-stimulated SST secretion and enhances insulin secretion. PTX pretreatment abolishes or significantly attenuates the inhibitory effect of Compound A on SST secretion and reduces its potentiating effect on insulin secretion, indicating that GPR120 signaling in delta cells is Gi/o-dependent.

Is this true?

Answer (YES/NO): NO